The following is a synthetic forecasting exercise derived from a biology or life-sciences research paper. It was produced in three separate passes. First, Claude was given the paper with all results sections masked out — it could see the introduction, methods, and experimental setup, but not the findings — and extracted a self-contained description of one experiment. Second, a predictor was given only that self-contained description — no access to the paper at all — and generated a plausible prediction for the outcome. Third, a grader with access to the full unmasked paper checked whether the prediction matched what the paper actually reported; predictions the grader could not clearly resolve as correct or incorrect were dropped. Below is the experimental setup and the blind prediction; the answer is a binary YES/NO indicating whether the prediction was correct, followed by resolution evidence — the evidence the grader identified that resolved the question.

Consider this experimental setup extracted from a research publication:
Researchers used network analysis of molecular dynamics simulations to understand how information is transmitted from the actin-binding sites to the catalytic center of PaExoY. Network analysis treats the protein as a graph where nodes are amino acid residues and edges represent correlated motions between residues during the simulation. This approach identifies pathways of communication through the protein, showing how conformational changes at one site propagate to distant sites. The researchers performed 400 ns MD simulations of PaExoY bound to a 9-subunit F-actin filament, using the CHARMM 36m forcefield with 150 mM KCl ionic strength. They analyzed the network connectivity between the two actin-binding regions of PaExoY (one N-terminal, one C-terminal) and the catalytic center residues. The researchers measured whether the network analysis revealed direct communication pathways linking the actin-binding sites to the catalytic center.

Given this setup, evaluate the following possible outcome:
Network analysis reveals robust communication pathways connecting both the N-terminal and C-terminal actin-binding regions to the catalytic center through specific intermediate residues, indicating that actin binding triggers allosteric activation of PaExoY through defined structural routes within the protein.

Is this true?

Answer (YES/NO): NO